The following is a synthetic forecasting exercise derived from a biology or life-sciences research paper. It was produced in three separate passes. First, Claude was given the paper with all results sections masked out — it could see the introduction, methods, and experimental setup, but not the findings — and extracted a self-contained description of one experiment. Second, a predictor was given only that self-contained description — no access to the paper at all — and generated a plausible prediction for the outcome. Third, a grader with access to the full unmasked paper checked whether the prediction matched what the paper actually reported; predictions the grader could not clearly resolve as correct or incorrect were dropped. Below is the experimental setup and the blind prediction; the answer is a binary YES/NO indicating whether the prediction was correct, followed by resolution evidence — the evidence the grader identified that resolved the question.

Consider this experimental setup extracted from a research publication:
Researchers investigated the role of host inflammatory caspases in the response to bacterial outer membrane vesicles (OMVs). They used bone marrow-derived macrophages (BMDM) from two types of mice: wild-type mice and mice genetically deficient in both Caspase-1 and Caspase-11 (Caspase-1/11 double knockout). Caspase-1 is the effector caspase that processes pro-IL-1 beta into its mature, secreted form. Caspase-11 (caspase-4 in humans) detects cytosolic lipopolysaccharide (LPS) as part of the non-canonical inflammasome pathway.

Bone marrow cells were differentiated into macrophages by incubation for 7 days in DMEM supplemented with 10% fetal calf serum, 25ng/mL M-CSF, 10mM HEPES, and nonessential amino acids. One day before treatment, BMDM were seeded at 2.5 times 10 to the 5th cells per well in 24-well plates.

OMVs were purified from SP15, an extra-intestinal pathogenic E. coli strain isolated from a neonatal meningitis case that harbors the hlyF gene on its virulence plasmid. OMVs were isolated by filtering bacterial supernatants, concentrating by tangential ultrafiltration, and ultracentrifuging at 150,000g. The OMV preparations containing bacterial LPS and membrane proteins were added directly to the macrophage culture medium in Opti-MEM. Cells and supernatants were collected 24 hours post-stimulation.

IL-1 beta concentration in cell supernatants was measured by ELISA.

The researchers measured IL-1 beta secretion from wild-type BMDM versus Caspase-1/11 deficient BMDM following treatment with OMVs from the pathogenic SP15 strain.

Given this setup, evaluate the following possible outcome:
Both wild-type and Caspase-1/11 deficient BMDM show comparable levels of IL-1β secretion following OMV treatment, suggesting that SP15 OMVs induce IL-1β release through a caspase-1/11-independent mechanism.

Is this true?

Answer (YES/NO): NO